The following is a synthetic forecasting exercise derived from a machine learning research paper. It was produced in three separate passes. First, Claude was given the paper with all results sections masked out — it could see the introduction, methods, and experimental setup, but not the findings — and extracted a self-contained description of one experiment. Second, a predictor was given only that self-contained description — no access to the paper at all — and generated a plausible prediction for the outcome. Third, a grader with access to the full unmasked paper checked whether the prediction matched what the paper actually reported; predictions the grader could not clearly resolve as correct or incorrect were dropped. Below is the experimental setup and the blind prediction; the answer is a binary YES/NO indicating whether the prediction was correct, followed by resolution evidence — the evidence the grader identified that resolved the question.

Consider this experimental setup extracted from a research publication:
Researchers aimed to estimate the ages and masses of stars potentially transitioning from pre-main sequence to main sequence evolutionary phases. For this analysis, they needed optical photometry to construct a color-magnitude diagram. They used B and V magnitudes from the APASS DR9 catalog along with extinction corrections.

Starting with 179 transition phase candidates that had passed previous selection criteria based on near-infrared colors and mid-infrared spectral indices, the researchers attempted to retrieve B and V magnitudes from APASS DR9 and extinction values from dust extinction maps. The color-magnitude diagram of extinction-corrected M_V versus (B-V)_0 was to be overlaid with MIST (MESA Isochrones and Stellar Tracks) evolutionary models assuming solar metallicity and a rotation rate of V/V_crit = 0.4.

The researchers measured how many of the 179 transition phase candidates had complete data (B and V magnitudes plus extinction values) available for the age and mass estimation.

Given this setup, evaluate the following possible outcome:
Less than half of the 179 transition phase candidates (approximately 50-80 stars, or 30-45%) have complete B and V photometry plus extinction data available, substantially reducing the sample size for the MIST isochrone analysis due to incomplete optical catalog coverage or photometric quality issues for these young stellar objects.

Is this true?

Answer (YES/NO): NO